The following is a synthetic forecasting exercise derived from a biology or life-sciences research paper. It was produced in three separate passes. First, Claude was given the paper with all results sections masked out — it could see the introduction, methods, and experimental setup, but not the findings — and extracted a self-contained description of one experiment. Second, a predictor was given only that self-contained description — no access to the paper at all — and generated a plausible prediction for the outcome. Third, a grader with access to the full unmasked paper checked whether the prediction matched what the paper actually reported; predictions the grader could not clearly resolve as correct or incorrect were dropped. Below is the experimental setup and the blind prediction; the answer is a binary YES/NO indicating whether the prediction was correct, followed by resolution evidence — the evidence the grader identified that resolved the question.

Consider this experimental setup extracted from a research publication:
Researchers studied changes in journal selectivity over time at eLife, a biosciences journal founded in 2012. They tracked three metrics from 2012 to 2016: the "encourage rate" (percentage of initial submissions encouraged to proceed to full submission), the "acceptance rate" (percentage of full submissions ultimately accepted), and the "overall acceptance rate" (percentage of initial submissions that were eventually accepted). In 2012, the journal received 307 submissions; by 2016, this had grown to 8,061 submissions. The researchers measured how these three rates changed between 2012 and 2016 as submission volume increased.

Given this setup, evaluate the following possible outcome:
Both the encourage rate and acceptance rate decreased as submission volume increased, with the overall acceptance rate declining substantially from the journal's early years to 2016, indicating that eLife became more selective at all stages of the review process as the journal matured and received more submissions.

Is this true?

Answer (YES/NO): YES